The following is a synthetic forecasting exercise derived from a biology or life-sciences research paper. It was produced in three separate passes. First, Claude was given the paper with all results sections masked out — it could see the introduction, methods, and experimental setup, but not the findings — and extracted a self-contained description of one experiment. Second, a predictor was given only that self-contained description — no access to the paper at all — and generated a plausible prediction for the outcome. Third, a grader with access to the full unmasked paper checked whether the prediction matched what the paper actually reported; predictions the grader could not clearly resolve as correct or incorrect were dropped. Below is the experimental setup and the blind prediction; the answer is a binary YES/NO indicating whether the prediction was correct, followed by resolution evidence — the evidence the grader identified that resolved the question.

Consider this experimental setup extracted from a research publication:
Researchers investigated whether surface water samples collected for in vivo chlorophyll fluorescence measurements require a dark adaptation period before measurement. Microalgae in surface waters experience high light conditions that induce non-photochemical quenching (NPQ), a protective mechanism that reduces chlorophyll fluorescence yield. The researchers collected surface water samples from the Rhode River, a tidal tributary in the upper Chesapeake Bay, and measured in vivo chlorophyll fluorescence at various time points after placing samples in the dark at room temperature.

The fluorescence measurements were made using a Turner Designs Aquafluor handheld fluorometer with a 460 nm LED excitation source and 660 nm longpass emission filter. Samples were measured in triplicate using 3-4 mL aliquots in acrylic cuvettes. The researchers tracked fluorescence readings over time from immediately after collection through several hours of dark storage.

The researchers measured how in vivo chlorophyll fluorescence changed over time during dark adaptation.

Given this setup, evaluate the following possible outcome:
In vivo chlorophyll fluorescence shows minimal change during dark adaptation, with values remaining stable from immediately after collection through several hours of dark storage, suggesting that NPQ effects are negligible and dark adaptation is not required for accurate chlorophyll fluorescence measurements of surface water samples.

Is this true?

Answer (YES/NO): NO